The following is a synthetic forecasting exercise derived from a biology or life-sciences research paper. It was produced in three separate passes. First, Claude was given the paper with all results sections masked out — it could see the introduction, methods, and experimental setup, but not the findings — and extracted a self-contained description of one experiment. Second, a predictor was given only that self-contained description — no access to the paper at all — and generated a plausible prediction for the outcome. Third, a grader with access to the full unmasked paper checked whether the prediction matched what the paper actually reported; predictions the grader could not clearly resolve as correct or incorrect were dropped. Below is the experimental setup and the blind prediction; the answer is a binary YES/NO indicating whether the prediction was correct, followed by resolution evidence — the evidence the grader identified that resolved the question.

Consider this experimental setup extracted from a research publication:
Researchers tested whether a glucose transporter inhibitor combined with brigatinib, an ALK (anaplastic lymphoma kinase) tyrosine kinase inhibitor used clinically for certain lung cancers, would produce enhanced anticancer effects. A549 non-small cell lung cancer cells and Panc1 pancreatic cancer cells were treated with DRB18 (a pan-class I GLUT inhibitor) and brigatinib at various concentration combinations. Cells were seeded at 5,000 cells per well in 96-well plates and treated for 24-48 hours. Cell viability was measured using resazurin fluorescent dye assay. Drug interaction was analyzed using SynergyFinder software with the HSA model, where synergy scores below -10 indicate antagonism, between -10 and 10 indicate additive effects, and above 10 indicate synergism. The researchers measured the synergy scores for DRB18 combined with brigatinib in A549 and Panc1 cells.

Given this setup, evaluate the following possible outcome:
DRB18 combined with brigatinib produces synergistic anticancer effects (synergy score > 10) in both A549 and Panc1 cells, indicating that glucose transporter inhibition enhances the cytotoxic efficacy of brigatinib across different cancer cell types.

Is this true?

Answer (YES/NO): NO